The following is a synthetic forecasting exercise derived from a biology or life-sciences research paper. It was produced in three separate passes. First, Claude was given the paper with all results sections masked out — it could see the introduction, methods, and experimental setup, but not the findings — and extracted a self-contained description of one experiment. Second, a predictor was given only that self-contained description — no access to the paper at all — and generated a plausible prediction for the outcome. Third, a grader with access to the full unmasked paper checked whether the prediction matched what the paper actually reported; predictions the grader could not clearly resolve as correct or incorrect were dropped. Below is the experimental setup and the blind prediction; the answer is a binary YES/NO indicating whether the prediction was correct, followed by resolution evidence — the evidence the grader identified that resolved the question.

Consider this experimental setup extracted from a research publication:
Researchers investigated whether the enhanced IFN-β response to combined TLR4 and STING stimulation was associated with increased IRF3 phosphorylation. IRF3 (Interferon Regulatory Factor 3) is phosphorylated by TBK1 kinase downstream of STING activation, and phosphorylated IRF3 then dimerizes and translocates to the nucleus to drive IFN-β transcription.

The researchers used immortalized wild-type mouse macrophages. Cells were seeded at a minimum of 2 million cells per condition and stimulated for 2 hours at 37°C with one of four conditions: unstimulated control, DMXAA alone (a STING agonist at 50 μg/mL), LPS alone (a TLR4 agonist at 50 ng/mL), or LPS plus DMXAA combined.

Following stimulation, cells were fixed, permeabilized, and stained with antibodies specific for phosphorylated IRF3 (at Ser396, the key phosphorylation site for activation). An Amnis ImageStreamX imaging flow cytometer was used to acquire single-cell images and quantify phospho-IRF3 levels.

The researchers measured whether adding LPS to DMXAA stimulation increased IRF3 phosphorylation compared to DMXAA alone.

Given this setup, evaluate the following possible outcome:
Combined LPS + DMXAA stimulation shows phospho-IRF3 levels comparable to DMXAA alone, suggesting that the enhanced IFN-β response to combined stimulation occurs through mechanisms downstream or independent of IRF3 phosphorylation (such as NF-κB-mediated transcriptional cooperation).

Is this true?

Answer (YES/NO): YES